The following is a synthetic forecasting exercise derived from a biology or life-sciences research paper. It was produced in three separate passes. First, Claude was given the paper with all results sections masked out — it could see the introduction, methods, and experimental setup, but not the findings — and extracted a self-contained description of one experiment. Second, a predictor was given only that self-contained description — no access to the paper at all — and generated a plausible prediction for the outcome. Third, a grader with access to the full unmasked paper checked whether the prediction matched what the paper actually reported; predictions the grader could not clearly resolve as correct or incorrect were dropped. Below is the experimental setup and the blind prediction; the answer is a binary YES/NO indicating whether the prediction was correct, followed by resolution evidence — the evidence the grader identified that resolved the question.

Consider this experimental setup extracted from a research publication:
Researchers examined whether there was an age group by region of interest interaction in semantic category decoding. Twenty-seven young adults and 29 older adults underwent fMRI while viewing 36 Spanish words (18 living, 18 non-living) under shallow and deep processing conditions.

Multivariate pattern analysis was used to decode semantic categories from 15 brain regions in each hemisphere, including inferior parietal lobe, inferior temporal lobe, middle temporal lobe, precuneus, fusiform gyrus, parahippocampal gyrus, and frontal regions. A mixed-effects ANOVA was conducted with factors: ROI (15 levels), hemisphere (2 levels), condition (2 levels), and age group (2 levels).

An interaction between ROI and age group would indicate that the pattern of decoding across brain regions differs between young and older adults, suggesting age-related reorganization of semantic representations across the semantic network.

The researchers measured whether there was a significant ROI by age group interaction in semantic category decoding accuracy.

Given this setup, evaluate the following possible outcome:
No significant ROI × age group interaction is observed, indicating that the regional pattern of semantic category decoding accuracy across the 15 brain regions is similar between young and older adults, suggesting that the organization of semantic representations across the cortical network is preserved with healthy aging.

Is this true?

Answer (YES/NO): YES